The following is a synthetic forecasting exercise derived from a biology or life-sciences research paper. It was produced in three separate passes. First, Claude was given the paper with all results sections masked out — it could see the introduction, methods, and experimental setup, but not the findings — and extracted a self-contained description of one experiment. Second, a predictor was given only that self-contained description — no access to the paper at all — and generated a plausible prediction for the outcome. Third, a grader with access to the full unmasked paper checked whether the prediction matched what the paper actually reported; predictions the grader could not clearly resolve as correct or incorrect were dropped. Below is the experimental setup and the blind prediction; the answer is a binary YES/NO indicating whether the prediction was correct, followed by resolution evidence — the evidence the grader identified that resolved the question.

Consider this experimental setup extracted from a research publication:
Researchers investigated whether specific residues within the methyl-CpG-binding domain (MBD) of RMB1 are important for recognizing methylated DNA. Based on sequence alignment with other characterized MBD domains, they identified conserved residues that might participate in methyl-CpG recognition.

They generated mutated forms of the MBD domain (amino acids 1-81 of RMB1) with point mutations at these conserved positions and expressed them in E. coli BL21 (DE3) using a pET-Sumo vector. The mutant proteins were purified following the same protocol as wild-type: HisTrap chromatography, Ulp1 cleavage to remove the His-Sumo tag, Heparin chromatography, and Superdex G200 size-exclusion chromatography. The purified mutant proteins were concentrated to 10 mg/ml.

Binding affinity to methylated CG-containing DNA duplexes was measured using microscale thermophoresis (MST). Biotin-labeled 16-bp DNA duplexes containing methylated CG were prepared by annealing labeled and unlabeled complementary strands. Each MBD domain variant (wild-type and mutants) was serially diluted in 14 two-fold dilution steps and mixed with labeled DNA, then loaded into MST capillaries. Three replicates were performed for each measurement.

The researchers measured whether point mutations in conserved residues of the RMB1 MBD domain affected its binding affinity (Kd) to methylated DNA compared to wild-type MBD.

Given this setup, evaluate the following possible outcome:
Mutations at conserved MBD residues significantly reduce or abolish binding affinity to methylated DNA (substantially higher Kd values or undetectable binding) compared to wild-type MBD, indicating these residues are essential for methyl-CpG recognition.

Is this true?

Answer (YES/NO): YES